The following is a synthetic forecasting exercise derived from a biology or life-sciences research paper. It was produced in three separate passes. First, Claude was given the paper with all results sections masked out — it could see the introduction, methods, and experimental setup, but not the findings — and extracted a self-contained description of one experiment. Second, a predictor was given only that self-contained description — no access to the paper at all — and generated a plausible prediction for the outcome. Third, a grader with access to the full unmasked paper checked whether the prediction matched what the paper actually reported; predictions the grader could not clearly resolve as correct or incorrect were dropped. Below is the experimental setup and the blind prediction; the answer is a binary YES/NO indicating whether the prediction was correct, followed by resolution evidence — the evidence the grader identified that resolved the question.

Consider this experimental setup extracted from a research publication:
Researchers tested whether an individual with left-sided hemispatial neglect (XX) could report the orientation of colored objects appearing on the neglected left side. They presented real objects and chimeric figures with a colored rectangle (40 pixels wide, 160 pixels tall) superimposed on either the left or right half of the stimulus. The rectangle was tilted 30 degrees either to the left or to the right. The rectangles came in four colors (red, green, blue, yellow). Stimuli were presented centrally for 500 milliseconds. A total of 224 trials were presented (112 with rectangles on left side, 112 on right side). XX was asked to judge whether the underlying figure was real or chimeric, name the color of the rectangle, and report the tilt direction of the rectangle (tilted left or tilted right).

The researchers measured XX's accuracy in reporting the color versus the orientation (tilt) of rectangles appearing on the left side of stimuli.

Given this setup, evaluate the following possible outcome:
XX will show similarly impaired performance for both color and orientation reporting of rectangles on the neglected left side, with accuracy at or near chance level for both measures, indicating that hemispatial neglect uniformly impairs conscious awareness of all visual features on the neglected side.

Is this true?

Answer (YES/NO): NO